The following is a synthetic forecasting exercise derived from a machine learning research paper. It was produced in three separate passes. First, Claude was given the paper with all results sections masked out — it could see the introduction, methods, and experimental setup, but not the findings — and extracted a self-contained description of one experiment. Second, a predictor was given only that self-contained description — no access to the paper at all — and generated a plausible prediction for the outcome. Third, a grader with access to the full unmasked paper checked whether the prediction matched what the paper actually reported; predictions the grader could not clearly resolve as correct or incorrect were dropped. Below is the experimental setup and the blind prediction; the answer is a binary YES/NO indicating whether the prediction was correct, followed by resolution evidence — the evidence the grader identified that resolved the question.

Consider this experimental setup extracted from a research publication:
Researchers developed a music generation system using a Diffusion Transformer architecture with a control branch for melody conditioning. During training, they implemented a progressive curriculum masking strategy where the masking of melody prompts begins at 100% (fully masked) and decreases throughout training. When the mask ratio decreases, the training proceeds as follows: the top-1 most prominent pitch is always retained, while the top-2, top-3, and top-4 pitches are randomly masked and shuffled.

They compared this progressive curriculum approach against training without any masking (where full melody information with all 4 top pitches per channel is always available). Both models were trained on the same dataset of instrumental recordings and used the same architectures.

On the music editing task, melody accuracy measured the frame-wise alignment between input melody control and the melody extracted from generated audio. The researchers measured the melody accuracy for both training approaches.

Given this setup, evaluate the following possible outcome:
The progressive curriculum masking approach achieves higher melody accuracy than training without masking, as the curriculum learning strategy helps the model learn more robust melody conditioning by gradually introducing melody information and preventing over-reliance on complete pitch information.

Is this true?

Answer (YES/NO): YES